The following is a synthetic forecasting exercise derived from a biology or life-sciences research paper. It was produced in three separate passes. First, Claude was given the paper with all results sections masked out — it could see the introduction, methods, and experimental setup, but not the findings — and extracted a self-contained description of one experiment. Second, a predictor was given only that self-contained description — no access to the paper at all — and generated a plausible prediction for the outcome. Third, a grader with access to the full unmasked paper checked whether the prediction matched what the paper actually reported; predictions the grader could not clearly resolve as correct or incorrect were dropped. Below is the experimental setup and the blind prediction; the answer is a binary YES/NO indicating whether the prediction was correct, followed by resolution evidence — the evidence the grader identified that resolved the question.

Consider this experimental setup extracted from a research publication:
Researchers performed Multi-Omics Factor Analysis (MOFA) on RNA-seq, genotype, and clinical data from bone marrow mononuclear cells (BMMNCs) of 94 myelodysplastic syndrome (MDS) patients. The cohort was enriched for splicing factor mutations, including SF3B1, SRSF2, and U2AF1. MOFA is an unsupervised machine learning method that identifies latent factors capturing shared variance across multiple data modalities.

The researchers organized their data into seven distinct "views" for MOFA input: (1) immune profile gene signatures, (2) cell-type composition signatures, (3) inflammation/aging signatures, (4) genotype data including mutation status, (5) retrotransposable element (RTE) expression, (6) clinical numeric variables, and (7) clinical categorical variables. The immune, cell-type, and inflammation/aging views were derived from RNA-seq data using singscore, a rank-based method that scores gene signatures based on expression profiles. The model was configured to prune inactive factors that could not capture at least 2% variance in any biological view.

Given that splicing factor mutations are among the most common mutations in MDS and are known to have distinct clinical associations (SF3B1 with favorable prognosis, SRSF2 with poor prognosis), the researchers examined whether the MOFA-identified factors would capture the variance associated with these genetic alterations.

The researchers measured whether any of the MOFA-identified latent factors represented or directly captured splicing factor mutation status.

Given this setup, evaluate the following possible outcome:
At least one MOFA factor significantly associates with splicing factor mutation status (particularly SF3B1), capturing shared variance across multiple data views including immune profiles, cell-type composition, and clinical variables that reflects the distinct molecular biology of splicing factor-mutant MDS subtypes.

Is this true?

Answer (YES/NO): NO